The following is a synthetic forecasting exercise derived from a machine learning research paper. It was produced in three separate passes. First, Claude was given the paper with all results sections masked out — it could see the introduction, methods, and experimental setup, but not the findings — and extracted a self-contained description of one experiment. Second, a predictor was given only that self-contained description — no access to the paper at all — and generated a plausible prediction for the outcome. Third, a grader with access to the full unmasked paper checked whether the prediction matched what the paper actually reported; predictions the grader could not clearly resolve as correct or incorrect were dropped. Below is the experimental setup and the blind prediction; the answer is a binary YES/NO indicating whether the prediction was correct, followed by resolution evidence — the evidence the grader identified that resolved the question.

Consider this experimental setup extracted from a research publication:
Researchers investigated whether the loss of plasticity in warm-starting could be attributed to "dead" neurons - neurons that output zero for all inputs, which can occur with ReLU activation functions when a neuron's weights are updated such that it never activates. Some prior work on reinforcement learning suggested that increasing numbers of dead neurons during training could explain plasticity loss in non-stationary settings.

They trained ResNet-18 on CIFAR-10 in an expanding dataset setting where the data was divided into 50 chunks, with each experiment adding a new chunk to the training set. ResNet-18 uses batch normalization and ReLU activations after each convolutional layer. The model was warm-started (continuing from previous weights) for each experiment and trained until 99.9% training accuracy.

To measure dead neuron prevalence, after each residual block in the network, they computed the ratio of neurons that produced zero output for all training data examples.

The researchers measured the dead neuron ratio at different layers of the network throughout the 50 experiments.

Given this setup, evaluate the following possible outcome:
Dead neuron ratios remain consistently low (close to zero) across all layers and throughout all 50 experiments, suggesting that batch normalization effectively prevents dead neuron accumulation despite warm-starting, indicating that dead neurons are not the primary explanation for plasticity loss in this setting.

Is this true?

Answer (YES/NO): NO